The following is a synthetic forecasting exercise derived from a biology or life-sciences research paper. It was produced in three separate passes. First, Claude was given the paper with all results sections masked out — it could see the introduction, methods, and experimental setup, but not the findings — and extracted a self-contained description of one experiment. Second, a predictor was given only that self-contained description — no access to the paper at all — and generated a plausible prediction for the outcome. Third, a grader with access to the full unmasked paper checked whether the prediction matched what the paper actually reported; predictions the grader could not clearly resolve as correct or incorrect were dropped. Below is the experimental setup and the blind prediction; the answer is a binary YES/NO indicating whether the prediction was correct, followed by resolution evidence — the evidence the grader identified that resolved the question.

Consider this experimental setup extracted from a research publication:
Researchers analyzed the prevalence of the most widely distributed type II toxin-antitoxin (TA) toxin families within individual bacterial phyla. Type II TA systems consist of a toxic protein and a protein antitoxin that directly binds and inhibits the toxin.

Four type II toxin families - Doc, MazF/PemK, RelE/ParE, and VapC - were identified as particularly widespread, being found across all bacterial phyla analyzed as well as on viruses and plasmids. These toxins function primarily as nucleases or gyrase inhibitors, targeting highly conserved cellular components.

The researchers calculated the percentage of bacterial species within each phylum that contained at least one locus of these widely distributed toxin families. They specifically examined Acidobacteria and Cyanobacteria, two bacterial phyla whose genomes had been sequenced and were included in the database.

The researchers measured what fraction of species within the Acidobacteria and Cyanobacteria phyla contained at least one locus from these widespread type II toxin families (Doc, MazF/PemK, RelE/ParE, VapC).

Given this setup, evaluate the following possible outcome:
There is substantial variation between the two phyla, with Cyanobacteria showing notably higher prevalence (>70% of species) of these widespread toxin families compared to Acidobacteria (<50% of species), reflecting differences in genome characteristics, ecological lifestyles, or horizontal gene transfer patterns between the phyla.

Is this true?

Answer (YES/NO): NO